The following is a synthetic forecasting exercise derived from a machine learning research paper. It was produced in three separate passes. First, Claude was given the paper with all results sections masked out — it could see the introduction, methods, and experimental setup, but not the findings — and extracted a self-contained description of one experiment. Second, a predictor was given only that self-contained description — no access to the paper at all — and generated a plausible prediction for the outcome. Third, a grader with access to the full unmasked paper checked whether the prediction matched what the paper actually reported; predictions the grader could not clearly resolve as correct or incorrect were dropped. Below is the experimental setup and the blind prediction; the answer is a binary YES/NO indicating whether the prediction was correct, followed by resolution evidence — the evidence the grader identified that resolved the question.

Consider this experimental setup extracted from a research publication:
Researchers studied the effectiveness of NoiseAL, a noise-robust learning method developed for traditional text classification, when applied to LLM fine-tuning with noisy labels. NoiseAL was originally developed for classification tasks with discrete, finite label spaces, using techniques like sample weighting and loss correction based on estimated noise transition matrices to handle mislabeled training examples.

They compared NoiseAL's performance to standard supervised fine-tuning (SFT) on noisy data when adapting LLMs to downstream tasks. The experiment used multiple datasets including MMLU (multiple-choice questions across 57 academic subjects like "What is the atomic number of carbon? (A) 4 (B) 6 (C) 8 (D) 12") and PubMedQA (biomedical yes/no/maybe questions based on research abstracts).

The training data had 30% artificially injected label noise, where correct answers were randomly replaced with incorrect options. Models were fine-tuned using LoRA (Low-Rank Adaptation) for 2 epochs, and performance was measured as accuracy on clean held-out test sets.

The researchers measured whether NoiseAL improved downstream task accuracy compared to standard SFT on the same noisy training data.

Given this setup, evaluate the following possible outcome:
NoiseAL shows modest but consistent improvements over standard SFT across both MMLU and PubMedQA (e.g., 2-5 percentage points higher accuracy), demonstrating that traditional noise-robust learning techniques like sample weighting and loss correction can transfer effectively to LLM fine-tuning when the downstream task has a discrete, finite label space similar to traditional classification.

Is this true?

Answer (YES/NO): NO